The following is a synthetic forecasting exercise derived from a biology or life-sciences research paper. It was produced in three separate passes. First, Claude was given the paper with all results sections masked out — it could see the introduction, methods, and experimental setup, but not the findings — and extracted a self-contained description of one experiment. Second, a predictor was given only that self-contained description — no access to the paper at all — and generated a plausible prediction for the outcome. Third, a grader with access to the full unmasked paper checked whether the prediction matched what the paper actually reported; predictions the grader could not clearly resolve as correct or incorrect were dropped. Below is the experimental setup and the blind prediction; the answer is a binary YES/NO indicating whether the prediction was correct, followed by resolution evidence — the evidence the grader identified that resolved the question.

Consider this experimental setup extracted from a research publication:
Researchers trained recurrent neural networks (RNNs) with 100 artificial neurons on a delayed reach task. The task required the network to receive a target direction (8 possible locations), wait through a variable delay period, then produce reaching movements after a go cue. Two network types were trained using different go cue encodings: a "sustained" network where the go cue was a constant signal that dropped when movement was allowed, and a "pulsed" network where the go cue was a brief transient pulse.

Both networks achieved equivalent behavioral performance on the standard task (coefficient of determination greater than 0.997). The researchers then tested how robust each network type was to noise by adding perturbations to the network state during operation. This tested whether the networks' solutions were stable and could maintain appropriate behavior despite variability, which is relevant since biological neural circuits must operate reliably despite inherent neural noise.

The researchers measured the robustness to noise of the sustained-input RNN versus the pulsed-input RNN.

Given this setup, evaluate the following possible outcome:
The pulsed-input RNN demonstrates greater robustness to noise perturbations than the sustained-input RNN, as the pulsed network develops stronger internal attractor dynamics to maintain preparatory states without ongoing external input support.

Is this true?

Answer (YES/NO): NO